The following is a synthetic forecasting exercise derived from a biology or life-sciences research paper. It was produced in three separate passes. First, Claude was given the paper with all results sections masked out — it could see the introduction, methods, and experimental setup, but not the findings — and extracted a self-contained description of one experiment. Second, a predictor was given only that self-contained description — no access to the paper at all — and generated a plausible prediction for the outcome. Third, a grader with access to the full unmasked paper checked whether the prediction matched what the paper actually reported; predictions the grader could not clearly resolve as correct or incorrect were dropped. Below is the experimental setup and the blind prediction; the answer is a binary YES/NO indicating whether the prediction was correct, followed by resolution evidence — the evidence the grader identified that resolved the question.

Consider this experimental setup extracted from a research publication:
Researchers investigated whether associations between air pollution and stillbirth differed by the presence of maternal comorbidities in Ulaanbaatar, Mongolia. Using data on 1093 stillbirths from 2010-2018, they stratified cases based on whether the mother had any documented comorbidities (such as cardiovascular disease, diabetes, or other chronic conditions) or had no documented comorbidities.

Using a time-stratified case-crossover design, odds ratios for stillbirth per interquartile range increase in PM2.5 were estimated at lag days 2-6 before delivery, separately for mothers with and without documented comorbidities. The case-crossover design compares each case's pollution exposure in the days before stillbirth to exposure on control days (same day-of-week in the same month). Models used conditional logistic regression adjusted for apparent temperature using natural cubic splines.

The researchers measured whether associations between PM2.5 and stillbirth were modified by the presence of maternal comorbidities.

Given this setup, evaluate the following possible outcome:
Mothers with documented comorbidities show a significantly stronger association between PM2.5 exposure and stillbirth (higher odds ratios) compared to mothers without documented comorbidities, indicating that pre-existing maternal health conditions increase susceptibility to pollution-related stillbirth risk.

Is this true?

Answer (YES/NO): NO